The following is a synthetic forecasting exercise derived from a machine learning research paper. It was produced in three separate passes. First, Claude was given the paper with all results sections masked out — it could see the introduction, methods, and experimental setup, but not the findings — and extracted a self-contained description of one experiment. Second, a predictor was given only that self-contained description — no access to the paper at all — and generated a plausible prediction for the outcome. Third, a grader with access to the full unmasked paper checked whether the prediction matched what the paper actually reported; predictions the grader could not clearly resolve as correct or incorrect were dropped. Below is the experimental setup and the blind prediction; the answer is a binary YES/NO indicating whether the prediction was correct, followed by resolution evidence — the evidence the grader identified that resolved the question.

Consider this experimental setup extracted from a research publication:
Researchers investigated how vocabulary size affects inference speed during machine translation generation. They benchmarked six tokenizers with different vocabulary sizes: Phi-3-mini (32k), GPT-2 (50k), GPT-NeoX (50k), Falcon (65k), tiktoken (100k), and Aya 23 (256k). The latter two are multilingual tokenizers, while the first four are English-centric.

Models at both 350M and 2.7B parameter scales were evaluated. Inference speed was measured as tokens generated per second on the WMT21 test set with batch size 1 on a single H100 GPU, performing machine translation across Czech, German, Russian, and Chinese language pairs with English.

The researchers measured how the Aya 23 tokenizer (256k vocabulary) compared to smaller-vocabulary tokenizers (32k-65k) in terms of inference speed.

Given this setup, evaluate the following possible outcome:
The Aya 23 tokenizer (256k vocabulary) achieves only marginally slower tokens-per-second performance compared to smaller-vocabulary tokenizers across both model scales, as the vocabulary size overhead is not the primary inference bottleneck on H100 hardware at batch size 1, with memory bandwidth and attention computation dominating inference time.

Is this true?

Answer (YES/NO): NO